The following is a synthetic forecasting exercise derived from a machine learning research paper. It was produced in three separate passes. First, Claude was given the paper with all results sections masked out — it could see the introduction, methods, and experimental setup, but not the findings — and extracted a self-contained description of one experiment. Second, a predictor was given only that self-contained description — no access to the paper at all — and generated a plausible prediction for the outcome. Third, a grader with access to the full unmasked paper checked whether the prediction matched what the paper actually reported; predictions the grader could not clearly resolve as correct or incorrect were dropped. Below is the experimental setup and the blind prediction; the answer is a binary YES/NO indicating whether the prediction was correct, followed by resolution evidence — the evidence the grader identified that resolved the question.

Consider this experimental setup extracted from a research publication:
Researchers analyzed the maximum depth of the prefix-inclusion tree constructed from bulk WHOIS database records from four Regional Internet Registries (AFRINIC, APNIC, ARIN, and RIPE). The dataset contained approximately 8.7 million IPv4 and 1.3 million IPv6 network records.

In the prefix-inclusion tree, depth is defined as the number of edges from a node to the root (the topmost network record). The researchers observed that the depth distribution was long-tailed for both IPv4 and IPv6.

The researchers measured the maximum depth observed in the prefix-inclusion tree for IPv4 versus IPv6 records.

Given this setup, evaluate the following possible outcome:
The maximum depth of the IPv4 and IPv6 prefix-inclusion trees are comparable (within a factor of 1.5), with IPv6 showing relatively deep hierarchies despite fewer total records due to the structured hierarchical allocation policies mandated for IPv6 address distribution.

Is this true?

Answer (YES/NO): NO